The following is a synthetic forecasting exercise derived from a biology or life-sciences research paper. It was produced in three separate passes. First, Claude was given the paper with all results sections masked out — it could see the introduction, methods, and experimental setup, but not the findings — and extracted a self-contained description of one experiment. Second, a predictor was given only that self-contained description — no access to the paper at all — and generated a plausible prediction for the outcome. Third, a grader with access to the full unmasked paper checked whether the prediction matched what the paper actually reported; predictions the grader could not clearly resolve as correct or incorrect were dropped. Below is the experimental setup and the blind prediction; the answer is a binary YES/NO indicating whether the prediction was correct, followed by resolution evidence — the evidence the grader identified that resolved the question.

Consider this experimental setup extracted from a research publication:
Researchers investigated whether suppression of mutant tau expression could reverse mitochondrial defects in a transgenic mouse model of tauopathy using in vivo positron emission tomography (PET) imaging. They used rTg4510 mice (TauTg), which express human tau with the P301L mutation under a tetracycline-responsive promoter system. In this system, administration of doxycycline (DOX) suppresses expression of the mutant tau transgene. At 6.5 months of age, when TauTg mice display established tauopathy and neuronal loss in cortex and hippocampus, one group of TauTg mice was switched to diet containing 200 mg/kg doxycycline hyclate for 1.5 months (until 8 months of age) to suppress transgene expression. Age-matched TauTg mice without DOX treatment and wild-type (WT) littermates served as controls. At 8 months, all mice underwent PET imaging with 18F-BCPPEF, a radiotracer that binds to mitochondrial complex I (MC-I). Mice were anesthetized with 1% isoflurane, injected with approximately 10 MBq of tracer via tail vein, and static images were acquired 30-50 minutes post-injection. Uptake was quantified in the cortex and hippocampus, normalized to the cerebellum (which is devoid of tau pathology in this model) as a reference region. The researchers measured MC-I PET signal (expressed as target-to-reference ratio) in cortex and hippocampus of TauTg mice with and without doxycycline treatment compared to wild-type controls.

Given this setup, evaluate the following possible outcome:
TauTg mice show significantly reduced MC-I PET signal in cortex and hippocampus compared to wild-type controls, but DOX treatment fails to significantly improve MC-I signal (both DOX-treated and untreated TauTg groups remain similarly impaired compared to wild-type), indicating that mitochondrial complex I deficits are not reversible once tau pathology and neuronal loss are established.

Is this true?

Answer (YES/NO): YES